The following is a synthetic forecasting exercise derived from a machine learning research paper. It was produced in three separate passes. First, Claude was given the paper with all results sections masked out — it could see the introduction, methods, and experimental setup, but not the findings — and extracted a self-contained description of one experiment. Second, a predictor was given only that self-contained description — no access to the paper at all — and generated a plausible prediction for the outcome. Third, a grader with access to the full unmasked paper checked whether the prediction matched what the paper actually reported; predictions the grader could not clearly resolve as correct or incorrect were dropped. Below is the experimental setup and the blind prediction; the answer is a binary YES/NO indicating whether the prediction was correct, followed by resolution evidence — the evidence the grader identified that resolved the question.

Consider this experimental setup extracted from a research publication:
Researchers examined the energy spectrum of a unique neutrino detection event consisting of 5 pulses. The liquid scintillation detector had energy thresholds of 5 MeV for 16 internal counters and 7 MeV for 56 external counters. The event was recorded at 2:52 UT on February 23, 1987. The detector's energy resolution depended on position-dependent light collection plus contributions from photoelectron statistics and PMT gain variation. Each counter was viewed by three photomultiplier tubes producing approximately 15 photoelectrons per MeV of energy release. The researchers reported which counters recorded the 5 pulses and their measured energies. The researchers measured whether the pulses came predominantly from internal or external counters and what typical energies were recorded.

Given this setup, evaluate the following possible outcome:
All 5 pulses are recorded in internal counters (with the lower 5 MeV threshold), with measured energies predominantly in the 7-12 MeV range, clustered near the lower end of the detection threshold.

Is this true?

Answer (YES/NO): NO